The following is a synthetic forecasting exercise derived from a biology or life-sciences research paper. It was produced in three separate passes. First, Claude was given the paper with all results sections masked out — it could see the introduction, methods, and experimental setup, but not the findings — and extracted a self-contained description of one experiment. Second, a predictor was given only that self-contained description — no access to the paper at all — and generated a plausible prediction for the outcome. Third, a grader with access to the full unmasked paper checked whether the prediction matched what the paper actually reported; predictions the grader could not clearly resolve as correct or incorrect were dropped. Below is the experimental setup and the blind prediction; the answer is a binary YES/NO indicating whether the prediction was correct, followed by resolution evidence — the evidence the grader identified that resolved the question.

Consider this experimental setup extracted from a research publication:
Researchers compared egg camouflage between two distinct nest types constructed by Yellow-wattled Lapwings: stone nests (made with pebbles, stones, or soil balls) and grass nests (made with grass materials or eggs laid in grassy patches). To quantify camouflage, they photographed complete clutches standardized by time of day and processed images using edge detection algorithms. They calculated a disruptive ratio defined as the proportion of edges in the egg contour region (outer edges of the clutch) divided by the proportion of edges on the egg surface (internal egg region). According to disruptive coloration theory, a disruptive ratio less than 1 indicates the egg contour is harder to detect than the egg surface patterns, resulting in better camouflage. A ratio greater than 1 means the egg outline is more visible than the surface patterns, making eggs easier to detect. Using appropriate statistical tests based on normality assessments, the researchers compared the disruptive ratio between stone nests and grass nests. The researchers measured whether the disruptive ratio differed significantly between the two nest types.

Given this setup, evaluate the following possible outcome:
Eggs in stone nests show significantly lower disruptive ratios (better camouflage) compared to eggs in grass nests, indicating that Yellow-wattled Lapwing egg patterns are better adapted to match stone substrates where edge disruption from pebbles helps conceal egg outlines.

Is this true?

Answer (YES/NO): YES